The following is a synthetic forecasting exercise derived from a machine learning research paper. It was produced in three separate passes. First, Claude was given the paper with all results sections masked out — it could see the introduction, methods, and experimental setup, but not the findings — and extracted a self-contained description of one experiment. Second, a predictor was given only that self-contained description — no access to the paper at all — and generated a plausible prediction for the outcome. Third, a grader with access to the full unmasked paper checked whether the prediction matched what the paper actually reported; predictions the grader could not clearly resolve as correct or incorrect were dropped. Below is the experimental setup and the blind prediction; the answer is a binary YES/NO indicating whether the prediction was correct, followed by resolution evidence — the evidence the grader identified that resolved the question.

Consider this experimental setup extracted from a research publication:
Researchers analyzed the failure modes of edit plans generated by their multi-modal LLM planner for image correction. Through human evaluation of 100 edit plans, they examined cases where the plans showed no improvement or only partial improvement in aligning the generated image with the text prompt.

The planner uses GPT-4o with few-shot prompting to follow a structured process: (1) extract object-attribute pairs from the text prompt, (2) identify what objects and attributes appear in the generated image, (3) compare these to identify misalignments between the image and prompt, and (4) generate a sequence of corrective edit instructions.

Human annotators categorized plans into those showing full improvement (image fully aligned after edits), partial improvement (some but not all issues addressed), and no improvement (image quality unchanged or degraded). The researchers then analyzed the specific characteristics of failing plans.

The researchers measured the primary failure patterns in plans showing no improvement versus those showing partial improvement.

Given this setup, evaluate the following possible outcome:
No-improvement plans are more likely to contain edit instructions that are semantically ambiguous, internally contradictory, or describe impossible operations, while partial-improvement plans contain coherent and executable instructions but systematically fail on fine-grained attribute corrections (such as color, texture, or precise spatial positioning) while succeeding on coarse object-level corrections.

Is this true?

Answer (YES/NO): NO